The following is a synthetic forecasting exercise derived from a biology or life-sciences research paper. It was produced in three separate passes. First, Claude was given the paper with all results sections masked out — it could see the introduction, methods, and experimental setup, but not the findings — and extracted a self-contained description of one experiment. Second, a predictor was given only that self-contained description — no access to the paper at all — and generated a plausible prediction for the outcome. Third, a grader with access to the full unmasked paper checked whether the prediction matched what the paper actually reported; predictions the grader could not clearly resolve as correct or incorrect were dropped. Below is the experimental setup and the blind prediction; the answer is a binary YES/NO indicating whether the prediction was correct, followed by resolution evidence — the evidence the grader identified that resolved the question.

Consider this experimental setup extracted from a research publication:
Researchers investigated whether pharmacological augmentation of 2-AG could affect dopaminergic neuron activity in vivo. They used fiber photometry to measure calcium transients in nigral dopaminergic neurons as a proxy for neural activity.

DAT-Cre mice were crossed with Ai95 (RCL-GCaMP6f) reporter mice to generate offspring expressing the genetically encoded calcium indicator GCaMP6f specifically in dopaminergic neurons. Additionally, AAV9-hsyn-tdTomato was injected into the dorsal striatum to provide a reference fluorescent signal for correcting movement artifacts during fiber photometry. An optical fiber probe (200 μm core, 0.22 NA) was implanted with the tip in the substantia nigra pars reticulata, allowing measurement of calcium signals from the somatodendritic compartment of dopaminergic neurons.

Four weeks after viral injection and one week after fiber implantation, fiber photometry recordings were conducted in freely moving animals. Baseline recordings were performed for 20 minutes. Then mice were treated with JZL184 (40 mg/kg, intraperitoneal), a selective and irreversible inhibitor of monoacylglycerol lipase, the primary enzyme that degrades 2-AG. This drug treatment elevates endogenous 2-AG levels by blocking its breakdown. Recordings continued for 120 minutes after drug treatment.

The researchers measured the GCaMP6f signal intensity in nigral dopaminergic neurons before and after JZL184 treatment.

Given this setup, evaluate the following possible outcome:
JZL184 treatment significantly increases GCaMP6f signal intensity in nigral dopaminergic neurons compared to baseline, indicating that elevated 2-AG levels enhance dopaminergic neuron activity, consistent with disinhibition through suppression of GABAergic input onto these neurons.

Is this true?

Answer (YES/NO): YES